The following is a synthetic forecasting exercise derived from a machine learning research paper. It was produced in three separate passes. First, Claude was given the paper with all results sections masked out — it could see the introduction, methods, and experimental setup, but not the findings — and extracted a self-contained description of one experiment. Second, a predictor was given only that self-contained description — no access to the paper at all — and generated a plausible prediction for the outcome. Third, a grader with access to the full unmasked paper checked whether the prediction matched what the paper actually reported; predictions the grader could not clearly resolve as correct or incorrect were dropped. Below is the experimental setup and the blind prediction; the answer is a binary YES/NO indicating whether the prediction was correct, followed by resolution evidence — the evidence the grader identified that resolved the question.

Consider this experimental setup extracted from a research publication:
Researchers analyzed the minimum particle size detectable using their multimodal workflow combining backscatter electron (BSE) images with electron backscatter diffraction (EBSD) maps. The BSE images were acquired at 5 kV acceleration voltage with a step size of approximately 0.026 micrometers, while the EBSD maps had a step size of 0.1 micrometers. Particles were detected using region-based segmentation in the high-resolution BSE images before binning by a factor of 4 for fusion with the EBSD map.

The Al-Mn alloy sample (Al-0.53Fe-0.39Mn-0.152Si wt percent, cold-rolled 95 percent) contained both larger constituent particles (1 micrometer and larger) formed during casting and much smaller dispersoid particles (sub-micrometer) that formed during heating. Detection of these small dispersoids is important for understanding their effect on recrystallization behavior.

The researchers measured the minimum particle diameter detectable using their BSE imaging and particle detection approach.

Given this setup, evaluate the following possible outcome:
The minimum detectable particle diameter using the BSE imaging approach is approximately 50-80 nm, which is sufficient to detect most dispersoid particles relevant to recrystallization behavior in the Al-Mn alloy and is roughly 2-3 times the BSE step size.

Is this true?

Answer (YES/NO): NO